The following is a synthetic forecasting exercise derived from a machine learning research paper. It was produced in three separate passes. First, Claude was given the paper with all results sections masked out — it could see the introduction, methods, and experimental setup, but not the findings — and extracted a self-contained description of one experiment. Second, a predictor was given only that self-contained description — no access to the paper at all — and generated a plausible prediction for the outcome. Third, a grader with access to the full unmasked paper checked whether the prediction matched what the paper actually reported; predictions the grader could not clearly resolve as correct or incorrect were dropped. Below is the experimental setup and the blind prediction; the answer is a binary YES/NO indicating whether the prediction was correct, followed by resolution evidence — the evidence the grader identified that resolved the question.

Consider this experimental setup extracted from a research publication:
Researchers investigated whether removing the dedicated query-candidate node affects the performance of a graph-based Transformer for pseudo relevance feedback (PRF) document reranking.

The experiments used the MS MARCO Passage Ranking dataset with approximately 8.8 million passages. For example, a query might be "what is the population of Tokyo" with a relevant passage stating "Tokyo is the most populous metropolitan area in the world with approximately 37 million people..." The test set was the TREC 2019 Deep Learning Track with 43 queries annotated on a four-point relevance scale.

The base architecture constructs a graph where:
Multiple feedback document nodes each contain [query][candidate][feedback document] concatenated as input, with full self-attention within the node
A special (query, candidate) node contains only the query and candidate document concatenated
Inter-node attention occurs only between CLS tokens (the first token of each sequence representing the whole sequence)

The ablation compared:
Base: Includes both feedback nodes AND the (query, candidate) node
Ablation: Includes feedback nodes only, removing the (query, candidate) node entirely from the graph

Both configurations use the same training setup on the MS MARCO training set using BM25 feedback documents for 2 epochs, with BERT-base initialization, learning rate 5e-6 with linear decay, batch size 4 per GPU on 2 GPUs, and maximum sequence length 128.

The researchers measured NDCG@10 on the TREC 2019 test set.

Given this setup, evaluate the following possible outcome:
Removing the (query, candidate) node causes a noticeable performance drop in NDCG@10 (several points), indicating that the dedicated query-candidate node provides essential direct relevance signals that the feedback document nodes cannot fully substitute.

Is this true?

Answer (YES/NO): NO